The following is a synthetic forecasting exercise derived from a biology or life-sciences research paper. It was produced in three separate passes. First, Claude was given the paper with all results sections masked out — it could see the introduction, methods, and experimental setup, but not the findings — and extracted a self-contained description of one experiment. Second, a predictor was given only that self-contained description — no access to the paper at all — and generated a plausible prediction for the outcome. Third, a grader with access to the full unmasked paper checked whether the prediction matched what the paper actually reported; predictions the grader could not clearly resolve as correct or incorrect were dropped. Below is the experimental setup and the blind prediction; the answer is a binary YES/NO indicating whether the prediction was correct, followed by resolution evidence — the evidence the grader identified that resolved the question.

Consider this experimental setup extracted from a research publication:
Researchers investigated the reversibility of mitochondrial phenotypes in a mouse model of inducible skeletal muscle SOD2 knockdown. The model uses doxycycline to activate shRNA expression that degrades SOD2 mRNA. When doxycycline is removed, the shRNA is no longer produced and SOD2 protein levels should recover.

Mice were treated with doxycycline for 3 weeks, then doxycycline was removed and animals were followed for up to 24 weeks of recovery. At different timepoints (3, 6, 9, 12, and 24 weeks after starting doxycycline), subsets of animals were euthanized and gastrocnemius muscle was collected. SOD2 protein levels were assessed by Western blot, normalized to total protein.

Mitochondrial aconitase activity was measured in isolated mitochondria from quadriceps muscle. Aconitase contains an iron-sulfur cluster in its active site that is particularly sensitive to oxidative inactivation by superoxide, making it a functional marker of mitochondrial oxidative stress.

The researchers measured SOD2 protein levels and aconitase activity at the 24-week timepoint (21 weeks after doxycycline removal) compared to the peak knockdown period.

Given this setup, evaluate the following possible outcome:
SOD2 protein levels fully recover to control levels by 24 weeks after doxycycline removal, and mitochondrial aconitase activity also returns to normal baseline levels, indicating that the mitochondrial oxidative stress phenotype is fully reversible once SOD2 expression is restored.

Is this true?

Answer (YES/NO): NO